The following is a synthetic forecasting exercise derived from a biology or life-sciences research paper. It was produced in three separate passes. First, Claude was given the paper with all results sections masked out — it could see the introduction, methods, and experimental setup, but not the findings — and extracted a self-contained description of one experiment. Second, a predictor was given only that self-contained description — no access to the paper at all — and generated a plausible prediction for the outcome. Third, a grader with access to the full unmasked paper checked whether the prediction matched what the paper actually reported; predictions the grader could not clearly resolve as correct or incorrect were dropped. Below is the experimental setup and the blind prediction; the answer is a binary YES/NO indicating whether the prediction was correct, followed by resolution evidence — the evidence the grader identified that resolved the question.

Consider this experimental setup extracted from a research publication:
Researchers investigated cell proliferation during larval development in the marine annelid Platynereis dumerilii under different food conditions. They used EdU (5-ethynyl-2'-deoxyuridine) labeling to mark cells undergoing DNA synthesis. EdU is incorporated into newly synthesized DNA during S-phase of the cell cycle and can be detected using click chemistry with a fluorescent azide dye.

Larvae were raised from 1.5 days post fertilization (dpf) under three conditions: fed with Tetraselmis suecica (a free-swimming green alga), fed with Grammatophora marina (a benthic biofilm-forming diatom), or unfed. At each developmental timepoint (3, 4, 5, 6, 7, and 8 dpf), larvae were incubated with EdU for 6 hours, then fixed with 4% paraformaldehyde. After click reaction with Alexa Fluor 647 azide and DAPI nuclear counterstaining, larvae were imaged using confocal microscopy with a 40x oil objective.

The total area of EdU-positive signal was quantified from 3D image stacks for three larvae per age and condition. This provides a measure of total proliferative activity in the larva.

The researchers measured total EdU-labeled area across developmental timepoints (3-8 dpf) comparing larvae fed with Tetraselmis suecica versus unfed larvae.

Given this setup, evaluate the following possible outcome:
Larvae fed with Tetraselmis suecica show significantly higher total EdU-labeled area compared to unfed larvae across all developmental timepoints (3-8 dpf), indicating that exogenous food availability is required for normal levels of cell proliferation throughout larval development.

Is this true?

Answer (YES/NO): NO